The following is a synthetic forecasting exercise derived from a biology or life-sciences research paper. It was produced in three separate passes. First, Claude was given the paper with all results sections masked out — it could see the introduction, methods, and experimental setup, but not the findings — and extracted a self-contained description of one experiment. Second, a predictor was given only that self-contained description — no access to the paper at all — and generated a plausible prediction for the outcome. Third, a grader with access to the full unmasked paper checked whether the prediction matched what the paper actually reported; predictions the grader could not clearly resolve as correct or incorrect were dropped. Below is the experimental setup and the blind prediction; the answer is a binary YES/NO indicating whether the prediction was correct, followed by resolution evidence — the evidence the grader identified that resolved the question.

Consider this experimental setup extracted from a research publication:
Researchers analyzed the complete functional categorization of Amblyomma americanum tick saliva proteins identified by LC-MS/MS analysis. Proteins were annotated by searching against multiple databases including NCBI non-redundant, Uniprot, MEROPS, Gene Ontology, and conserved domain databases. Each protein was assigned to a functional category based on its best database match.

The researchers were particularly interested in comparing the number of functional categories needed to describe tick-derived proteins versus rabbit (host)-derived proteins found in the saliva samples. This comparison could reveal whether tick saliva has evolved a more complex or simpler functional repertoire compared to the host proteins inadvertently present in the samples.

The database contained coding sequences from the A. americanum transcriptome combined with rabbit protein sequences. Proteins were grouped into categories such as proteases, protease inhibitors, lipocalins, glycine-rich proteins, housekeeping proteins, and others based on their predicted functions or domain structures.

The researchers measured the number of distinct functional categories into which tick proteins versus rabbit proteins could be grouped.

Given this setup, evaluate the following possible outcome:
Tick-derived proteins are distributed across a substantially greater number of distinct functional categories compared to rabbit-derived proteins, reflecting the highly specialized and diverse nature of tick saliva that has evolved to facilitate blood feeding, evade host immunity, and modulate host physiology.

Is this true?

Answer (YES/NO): NO